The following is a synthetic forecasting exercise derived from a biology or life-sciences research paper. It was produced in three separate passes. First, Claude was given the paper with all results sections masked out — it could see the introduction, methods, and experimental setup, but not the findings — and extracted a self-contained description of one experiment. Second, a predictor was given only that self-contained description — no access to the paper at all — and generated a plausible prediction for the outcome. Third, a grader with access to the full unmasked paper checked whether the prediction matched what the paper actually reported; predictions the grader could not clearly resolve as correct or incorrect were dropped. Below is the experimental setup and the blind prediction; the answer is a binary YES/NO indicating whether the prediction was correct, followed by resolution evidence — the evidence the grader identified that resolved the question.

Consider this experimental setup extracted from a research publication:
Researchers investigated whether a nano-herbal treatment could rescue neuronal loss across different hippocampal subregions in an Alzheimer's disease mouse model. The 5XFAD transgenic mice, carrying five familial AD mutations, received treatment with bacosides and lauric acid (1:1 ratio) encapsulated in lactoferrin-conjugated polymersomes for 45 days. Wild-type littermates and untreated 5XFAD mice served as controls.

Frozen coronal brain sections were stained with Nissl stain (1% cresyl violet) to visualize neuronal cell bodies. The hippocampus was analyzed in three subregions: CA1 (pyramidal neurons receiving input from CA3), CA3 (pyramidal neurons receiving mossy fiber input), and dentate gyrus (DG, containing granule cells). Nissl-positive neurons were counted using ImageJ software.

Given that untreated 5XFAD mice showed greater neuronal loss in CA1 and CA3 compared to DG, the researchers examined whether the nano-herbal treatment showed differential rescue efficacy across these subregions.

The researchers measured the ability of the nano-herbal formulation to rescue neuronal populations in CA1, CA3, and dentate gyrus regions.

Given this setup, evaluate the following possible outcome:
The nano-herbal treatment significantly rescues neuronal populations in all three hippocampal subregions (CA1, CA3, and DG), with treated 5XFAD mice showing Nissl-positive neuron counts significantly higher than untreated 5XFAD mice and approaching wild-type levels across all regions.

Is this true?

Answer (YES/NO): NO